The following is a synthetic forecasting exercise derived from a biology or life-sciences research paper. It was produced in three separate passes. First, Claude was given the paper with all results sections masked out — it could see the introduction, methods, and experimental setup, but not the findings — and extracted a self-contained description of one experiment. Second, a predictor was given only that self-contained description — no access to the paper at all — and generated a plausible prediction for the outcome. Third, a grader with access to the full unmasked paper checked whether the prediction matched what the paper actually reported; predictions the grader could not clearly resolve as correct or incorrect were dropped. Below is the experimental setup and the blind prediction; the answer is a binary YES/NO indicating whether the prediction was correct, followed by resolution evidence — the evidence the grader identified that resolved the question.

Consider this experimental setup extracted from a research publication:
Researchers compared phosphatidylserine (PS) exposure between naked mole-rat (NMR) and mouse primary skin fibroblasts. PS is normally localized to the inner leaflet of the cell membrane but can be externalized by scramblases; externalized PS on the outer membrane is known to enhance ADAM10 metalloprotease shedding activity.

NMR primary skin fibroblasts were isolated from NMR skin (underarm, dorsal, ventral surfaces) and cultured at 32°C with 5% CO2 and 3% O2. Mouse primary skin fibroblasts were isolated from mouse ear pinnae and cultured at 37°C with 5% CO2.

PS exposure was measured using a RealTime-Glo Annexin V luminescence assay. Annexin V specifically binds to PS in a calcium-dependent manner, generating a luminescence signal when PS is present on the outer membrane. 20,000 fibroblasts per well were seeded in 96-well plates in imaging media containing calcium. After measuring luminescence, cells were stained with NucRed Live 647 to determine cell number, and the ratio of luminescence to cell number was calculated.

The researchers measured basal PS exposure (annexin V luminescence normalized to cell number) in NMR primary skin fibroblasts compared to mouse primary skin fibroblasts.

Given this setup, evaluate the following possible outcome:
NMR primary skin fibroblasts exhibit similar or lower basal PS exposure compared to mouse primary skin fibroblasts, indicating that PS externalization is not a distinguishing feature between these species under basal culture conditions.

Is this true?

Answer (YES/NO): YES